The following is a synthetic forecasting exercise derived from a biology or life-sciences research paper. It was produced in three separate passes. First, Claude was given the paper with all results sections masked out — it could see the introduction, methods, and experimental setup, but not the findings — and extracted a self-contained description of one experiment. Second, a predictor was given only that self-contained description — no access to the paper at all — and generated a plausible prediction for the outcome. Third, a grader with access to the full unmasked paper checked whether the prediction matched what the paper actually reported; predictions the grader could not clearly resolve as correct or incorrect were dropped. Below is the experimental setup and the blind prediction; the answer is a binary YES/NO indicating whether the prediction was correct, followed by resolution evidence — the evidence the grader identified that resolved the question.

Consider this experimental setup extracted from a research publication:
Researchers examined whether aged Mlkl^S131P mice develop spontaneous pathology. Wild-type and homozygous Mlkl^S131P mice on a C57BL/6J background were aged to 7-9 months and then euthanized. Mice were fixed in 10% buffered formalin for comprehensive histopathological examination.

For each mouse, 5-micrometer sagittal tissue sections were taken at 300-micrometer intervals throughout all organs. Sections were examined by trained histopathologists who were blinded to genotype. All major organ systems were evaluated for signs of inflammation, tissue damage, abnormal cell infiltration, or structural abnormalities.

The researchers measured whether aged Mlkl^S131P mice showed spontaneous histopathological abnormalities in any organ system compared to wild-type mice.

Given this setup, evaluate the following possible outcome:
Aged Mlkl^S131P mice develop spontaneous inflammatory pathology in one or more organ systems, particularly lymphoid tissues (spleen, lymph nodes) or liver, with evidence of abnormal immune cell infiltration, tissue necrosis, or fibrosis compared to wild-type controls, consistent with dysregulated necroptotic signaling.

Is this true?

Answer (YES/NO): NO